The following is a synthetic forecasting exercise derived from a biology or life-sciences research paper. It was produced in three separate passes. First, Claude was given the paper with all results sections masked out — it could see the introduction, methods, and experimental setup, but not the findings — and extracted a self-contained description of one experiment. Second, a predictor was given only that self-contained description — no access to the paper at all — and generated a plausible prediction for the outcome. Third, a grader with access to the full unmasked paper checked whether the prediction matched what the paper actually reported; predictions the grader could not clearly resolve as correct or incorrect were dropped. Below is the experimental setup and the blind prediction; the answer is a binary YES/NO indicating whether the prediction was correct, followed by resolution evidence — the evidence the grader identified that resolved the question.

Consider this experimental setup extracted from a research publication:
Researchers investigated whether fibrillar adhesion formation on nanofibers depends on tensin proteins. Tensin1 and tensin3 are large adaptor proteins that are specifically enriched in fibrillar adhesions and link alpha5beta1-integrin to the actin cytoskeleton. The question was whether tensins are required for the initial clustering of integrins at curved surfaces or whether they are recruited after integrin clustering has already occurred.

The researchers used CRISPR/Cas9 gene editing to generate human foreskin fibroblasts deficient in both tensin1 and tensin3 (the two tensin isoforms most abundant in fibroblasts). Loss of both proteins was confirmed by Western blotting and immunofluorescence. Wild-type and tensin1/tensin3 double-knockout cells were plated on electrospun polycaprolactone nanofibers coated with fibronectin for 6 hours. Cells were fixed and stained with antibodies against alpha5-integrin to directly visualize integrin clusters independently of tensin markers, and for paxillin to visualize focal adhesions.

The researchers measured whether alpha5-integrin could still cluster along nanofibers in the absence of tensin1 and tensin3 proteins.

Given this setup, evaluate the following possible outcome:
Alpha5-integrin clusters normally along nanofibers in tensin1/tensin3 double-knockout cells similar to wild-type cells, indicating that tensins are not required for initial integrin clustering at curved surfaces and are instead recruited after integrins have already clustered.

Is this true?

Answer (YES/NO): YES